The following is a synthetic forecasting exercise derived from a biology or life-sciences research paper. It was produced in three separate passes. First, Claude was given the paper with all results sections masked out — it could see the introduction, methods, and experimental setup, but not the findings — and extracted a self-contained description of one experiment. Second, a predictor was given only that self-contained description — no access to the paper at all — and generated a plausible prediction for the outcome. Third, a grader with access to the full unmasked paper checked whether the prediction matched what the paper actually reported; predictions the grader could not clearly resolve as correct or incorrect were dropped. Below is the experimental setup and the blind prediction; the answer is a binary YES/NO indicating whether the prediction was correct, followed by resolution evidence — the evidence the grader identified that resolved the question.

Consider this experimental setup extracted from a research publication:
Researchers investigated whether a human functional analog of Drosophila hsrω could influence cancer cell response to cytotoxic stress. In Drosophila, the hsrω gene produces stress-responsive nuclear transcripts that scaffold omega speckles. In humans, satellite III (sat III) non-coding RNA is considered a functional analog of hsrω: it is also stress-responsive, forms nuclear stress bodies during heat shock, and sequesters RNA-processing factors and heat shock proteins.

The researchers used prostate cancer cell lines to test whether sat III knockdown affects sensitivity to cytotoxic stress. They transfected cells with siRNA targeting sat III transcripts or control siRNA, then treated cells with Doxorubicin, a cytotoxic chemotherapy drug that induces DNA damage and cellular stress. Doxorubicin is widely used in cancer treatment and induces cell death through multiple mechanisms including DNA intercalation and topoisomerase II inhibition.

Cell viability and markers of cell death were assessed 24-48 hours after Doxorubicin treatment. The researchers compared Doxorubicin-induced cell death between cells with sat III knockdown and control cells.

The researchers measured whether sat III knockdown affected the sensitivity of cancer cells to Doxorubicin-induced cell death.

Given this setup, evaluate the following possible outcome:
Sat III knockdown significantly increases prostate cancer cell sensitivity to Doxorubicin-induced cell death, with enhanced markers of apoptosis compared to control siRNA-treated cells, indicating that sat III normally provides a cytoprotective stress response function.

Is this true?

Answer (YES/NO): NO